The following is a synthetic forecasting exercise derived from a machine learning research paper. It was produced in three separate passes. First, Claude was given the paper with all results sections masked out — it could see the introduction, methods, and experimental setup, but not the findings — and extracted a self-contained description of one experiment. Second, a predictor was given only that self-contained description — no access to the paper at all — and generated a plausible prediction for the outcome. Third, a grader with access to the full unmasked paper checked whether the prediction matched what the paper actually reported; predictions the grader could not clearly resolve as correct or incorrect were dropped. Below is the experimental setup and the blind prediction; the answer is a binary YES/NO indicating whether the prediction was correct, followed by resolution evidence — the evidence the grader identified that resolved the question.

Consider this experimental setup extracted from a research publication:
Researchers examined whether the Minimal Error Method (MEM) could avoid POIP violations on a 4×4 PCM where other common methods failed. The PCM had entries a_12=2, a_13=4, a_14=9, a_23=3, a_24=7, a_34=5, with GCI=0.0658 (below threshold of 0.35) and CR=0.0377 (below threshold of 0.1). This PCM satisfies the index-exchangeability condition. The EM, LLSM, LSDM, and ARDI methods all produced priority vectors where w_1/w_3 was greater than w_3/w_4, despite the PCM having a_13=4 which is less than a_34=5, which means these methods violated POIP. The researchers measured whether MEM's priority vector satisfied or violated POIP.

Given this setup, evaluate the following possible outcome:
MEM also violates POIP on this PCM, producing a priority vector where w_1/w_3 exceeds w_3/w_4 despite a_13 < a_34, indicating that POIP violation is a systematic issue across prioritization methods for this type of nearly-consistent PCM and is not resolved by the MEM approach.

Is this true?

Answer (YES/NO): NO